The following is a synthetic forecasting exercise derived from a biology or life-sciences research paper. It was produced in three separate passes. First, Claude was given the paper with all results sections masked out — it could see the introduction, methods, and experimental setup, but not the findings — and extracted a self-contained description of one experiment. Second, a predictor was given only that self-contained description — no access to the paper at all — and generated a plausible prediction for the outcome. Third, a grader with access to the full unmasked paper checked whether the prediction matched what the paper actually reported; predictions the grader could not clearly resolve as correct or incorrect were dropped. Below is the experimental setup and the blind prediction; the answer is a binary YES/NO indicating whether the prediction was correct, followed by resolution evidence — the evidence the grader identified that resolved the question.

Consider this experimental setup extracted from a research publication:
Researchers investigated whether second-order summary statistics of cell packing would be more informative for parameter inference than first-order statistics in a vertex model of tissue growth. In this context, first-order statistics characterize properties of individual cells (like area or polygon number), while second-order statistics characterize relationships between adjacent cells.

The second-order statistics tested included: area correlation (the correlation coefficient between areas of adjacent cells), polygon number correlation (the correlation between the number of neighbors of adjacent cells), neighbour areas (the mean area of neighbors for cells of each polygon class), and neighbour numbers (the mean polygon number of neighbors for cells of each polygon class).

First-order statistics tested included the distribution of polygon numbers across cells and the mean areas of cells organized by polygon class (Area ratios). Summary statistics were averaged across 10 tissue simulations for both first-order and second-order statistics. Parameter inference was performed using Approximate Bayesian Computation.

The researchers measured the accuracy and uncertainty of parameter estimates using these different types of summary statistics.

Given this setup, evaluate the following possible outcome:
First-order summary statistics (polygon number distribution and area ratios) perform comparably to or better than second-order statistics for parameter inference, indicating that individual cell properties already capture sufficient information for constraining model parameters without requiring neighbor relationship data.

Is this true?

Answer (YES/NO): YES